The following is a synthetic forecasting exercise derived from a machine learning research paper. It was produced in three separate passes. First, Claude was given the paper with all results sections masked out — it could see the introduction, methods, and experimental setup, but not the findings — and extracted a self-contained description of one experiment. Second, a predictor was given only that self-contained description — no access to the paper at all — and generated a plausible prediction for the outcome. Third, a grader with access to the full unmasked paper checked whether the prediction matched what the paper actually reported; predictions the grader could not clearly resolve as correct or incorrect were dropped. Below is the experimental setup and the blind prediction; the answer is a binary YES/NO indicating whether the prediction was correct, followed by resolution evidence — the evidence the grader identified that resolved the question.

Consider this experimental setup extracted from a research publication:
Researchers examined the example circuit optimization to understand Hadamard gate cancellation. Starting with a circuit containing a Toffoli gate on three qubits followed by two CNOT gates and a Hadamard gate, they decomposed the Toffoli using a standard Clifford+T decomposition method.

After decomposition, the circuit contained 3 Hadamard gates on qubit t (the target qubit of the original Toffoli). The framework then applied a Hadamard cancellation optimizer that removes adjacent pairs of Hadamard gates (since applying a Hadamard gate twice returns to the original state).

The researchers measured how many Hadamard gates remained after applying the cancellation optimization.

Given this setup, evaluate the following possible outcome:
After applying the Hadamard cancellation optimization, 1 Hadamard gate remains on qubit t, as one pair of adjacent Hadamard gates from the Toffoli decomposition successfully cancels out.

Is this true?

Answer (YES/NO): YES